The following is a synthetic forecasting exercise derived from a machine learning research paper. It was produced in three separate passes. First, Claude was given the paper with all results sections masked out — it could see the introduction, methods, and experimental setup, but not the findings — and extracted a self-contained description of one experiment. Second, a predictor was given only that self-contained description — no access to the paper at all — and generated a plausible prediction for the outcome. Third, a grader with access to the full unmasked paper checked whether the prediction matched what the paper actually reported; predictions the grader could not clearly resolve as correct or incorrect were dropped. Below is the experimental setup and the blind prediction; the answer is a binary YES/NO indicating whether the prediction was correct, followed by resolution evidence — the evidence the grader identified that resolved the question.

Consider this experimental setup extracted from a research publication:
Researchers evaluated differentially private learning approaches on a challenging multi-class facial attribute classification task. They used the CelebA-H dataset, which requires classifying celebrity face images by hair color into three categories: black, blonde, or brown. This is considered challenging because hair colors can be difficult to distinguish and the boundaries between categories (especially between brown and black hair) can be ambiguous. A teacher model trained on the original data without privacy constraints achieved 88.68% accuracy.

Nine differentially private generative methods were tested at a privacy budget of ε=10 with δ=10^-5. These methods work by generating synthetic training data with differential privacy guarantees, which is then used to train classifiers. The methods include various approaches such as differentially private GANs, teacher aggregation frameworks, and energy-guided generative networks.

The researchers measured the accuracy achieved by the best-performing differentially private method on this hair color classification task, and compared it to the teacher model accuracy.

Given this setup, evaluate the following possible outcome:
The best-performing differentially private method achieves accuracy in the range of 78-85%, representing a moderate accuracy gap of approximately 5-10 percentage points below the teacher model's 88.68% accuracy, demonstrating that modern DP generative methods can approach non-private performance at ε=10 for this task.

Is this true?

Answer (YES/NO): YES